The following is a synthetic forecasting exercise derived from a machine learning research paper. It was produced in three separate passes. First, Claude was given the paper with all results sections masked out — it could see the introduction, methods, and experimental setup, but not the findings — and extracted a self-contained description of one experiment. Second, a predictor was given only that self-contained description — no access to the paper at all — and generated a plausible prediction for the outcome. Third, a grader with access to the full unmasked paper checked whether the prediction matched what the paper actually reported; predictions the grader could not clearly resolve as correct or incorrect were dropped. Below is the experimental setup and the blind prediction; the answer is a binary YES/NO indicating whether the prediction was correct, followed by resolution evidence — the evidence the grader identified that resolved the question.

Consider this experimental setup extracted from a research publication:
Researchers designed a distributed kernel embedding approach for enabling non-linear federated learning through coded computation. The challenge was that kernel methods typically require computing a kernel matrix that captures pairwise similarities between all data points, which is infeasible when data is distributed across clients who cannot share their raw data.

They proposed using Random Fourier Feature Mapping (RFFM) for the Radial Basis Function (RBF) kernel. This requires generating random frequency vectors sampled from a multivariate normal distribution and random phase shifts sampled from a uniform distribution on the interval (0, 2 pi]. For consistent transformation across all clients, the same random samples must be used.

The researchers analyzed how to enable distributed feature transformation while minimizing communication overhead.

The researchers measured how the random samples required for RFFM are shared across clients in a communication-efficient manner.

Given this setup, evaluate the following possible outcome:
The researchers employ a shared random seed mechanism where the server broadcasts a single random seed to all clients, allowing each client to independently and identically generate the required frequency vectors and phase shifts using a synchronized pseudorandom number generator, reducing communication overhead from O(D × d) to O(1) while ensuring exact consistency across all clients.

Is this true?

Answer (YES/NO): YES